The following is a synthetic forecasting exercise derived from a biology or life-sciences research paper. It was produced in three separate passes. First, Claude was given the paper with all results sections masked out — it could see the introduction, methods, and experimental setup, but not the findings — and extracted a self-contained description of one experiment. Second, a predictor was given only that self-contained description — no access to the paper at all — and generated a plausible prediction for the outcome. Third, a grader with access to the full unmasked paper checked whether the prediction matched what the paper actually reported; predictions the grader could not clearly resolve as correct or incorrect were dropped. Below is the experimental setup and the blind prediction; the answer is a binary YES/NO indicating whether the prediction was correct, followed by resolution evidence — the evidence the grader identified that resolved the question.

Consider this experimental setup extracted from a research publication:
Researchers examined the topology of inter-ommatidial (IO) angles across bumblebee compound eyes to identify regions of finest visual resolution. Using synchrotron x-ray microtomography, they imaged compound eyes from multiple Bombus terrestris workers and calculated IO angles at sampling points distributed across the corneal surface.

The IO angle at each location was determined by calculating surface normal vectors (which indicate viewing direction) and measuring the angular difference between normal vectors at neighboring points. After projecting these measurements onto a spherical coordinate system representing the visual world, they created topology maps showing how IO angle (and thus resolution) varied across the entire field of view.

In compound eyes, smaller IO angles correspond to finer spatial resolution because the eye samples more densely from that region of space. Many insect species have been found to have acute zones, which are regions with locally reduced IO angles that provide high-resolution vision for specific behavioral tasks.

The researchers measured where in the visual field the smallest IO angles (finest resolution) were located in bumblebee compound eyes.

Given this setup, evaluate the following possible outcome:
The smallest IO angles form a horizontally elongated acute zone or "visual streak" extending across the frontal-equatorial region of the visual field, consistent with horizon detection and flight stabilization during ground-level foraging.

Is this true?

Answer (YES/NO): NO